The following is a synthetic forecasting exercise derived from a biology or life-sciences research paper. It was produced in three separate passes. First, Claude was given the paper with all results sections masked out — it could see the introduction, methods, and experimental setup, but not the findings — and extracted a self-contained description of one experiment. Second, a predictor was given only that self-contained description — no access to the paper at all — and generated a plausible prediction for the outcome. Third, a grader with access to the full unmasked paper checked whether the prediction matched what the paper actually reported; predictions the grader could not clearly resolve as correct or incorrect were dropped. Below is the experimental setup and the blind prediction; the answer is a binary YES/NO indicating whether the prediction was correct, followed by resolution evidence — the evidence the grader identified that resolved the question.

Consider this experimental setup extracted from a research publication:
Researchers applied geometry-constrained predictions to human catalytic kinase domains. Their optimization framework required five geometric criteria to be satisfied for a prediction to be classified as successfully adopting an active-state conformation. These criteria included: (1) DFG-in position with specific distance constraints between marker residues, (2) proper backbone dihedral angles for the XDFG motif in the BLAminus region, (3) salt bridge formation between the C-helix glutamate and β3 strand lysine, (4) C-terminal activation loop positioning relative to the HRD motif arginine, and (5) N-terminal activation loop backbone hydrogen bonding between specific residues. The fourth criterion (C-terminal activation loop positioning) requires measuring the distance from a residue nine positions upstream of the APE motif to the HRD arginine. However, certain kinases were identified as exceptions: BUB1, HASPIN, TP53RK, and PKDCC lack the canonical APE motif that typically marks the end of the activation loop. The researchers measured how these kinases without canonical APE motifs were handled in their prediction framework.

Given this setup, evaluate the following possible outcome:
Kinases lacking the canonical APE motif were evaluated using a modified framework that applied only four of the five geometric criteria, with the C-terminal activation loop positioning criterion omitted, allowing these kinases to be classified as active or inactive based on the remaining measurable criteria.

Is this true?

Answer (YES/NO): YES